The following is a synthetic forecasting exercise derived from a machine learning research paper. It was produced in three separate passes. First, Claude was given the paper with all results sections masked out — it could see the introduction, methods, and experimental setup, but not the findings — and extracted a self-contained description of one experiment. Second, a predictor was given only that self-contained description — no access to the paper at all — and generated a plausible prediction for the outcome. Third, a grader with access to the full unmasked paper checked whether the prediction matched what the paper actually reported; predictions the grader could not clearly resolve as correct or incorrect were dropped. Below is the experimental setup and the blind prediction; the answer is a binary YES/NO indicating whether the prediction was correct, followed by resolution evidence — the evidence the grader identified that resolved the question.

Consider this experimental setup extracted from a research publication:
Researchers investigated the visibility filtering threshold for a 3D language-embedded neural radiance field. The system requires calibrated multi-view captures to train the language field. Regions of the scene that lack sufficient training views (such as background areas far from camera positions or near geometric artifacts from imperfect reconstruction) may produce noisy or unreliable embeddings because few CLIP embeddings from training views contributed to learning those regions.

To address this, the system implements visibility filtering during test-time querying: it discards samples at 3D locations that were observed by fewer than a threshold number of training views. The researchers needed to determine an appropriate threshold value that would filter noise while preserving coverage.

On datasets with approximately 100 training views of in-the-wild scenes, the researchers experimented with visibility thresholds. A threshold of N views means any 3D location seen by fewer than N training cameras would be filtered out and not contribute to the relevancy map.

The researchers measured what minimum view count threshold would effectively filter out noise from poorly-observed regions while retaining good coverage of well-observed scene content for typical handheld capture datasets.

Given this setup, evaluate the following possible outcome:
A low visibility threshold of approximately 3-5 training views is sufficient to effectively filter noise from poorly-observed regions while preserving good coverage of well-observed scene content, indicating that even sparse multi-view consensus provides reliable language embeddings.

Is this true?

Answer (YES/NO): YES